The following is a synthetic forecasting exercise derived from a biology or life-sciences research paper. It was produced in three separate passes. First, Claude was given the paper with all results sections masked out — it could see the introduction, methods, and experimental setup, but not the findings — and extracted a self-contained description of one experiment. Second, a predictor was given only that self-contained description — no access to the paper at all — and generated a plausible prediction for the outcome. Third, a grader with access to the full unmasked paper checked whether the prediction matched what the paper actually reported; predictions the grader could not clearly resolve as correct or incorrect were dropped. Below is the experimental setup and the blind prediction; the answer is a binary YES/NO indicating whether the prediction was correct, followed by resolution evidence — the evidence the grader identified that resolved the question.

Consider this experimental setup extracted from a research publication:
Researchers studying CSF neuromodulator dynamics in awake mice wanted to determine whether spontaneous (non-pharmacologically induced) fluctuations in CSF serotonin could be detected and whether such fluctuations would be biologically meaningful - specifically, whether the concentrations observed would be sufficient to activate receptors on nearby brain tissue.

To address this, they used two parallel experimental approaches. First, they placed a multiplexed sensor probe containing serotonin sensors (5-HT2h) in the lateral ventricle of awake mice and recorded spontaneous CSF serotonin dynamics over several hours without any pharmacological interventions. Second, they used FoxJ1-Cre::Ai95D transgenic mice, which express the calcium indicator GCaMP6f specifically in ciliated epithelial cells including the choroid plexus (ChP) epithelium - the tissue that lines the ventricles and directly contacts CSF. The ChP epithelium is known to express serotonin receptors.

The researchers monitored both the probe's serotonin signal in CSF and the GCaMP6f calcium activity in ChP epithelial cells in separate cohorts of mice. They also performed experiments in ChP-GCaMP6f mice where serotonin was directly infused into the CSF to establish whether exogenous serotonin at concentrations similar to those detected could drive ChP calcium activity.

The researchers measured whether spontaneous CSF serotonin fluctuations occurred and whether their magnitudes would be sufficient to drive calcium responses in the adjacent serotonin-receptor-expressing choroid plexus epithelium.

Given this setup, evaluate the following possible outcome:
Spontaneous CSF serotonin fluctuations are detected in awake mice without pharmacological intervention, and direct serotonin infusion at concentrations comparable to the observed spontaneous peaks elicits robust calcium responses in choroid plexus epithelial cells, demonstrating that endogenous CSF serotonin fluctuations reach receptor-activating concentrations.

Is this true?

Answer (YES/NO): YES